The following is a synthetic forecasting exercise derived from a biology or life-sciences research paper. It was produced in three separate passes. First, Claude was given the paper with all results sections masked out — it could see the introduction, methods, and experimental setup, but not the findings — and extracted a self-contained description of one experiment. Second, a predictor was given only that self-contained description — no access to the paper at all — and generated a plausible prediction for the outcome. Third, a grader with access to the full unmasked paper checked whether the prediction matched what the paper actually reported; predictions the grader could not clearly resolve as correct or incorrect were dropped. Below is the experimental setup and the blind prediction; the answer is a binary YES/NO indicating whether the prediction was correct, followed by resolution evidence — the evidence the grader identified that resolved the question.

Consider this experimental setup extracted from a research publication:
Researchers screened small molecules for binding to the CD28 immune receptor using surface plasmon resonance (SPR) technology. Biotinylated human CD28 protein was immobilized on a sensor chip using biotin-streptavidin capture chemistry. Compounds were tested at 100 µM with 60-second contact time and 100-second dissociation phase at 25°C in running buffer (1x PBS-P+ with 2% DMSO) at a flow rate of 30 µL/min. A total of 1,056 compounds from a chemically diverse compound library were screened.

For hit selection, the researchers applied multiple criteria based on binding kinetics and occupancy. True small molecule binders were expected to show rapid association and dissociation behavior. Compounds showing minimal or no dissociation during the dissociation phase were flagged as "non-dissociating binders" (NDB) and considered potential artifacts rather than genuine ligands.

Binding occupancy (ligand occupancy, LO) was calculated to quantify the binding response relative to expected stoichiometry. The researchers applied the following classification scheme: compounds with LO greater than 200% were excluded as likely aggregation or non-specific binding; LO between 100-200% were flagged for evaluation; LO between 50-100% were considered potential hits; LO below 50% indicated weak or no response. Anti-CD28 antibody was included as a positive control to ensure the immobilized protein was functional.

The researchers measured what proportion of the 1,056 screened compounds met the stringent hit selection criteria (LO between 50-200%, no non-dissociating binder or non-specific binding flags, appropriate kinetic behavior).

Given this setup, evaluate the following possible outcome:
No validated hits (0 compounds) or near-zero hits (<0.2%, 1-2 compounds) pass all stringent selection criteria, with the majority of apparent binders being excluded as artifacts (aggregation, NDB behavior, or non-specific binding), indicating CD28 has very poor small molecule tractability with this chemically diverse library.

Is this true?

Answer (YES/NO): NO